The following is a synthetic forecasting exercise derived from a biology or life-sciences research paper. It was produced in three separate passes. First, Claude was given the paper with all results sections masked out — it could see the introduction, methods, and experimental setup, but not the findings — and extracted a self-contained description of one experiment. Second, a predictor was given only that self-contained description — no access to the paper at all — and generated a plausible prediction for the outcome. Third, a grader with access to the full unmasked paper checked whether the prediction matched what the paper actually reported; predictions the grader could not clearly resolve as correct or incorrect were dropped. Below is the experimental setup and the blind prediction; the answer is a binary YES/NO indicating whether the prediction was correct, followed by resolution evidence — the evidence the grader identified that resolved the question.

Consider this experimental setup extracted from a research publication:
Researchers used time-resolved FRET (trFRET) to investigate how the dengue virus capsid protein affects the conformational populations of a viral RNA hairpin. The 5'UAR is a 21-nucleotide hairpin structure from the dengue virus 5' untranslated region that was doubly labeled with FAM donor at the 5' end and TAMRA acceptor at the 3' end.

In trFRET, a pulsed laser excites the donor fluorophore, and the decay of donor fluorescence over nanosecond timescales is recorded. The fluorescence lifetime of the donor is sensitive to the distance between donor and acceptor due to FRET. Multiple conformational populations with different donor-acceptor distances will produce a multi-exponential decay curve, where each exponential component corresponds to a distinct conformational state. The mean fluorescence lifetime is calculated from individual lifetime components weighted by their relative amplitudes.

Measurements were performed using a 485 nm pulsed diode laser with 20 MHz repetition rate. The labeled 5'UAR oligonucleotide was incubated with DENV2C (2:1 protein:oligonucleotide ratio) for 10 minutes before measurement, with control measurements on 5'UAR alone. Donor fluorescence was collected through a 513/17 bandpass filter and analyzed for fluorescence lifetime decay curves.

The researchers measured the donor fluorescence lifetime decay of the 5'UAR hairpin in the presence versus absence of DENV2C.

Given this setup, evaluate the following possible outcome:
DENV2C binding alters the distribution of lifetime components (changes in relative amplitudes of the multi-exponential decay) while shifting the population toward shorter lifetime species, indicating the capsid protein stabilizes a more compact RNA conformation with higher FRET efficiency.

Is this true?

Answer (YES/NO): NO